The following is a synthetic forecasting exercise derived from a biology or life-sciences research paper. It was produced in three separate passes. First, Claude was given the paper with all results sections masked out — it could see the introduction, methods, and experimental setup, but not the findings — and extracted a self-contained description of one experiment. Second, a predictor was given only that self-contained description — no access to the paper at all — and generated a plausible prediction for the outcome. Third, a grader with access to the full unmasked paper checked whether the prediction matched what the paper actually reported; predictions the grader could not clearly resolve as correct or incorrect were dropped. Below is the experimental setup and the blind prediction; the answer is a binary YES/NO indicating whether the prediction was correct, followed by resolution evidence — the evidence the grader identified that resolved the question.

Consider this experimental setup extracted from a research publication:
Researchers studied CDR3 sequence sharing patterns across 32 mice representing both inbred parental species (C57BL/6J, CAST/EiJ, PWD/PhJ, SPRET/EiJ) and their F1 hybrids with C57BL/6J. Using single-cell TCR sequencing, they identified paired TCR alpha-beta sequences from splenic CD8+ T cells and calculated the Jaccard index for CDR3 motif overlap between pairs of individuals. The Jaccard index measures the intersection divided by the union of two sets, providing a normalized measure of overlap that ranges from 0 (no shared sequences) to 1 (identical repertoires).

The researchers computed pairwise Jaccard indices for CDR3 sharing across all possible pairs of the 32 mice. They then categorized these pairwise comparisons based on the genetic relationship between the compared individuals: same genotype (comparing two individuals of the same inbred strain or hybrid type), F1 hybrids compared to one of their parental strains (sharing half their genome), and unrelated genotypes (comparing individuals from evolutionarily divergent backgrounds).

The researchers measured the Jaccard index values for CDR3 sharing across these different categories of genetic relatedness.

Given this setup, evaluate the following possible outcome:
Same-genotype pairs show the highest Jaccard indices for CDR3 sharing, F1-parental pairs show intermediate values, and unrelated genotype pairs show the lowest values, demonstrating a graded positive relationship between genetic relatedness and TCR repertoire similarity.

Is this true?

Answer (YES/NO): YES